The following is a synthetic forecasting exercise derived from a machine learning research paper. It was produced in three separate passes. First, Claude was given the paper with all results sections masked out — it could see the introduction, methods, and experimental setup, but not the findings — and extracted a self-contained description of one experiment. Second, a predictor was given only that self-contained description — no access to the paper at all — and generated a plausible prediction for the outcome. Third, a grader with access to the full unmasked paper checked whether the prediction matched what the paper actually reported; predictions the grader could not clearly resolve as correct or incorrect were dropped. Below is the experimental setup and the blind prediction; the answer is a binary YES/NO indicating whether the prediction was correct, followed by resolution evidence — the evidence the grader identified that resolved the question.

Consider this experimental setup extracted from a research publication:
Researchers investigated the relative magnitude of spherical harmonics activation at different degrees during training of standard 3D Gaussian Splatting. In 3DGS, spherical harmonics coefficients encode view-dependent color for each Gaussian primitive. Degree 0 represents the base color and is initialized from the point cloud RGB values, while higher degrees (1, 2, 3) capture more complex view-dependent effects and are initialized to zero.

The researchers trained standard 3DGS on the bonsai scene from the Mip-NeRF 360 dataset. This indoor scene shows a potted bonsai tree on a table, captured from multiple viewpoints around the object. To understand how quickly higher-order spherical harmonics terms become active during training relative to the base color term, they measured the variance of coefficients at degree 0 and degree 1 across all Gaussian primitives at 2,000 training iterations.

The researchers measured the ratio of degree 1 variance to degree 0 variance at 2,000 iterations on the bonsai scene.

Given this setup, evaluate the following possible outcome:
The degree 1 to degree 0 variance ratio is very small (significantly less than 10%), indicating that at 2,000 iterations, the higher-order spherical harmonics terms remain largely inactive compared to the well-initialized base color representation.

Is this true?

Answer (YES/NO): YES